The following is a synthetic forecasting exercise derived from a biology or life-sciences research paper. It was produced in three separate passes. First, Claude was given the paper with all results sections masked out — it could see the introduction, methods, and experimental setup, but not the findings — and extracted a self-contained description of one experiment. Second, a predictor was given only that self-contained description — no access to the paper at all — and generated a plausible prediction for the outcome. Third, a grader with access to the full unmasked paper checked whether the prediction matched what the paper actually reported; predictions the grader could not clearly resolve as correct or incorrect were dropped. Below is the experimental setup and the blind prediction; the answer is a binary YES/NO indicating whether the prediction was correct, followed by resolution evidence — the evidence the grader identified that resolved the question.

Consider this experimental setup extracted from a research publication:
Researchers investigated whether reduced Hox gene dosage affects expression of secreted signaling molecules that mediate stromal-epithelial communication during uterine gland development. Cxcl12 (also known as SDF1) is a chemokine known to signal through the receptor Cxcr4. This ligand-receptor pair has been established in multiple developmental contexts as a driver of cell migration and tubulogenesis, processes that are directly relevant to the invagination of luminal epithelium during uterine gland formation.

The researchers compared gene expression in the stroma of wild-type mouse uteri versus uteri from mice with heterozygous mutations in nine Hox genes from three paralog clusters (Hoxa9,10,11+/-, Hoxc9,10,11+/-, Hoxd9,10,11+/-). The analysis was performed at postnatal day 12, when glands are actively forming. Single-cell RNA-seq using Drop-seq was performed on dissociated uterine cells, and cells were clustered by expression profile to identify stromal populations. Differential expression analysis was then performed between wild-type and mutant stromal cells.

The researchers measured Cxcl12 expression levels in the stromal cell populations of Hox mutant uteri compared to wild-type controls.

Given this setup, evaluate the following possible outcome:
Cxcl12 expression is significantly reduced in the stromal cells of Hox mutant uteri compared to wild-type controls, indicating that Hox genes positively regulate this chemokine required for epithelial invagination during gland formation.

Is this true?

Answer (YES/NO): YES